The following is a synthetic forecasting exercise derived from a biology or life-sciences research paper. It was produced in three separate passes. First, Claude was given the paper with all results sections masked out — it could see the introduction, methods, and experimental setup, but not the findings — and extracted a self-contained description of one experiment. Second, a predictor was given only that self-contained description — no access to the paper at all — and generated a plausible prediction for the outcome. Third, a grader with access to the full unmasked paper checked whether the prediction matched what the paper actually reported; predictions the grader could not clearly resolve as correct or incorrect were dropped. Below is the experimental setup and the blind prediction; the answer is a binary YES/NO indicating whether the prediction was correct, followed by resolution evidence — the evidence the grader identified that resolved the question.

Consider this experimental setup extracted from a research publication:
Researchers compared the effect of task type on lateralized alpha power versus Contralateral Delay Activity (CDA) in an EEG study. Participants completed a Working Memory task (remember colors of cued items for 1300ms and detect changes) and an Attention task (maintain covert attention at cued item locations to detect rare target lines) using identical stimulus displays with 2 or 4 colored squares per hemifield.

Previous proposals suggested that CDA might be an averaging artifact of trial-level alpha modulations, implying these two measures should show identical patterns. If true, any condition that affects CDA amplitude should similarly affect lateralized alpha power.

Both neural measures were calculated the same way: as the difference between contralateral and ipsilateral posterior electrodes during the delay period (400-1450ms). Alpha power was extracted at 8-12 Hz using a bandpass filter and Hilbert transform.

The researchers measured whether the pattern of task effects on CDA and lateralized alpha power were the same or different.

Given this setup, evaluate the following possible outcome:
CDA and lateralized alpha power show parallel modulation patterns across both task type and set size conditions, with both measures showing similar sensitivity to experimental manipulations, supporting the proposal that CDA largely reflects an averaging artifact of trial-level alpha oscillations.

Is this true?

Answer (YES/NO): NO